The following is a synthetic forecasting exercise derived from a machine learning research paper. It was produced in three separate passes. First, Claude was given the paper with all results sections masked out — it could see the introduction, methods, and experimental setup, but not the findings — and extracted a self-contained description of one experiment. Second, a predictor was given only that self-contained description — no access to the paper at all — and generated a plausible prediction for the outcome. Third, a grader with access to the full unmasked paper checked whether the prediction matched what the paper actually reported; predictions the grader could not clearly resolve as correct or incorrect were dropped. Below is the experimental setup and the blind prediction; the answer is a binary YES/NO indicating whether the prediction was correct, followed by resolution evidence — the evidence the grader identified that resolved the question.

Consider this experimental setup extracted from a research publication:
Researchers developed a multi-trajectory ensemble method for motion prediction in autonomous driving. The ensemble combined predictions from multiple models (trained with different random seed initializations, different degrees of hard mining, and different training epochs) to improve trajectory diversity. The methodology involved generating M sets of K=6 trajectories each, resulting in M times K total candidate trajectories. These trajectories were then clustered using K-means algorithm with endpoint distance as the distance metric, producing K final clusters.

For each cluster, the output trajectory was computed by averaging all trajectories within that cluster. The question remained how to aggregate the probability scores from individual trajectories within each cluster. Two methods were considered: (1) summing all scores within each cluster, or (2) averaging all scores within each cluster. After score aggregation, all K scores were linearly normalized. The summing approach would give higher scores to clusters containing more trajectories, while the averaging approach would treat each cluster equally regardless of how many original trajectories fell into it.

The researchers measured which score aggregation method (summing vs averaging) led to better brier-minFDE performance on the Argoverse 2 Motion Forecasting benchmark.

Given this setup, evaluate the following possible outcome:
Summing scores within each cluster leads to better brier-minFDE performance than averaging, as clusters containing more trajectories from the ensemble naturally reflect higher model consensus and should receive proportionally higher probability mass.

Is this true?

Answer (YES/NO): YES